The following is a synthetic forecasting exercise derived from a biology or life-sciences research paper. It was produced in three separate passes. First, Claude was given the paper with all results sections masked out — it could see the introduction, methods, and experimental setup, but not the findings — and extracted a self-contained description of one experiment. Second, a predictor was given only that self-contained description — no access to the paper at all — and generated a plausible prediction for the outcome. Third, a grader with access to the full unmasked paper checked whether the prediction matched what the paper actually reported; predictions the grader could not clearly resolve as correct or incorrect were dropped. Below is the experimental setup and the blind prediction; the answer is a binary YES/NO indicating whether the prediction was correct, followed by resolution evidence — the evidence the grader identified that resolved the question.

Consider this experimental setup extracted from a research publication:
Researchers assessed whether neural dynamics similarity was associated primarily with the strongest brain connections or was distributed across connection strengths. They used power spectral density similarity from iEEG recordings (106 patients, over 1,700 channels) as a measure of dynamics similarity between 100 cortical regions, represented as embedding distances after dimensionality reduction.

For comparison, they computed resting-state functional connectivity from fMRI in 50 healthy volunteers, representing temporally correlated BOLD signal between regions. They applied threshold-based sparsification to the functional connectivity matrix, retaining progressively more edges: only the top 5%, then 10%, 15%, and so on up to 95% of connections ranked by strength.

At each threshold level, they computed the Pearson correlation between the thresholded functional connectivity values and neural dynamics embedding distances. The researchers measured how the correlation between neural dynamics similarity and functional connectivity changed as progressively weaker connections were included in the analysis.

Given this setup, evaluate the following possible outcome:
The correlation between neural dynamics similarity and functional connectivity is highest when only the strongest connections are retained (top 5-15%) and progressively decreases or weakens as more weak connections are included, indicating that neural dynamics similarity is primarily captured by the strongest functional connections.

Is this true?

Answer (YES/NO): NO